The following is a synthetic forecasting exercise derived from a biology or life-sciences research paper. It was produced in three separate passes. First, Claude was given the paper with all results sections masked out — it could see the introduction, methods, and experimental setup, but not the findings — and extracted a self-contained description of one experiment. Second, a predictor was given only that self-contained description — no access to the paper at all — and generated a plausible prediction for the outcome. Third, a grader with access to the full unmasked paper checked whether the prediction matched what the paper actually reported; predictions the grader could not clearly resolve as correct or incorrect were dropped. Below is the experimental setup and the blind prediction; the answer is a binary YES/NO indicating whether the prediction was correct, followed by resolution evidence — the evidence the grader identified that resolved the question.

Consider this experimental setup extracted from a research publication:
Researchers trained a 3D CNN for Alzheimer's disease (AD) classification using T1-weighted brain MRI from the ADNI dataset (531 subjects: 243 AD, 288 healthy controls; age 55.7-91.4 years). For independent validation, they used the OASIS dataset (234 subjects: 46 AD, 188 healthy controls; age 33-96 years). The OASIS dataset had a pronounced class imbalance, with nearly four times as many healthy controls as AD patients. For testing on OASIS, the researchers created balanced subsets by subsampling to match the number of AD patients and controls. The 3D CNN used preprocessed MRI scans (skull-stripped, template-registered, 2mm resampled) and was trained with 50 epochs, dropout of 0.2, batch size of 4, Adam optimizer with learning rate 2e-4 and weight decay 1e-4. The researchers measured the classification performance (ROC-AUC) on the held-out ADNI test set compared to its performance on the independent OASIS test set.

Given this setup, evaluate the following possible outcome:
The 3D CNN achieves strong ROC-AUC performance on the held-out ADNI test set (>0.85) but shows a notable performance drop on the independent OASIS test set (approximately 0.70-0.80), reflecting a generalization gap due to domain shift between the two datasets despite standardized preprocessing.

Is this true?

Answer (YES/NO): YES